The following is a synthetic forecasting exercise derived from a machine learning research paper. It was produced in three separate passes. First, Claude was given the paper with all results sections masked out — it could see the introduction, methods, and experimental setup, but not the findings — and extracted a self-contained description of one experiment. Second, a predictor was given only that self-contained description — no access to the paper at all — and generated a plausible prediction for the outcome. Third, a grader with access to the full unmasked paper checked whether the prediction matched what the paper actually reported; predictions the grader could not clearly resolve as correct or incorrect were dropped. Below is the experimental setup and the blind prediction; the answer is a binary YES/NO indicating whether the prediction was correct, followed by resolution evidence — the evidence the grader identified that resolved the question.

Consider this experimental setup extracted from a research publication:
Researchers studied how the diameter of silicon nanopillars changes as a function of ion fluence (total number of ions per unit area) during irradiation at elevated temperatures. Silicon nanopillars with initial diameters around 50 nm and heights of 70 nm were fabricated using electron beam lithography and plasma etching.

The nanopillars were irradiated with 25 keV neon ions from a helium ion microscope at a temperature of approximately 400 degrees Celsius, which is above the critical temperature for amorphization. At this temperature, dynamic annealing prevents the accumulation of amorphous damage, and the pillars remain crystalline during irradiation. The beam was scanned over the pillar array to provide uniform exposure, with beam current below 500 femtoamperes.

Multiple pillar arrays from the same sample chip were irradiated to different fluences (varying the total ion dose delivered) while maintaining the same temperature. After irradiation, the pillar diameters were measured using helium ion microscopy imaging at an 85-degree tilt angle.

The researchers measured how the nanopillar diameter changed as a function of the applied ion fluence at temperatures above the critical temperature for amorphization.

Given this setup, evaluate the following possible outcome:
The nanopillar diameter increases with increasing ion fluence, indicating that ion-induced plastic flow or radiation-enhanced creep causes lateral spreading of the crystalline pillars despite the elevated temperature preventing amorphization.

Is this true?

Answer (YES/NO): NO